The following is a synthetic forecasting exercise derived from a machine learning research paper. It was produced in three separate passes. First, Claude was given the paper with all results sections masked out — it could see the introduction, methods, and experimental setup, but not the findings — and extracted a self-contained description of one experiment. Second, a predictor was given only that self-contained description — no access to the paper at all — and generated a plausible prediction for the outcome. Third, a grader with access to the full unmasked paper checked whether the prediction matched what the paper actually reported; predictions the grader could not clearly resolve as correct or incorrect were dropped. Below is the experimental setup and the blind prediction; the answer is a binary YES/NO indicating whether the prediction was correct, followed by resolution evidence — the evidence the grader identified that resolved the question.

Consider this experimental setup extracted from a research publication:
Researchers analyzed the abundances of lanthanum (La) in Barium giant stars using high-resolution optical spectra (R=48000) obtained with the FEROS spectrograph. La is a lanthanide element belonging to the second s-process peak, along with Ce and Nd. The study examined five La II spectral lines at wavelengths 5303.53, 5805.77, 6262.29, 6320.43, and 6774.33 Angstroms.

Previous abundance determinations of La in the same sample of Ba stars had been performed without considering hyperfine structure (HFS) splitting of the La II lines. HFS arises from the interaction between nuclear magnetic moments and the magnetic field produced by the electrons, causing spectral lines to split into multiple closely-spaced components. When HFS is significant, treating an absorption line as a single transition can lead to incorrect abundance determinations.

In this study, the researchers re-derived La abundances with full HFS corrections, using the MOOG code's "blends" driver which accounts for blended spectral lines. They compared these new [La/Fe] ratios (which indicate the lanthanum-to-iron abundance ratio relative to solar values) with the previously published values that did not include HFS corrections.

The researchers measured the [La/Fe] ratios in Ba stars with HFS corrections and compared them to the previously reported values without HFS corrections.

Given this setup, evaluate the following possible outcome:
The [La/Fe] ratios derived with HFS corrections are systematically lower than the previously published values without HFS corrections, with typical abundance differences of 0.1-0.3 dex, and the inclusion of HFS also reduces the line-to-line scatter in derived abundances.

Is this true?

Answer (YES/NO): NO